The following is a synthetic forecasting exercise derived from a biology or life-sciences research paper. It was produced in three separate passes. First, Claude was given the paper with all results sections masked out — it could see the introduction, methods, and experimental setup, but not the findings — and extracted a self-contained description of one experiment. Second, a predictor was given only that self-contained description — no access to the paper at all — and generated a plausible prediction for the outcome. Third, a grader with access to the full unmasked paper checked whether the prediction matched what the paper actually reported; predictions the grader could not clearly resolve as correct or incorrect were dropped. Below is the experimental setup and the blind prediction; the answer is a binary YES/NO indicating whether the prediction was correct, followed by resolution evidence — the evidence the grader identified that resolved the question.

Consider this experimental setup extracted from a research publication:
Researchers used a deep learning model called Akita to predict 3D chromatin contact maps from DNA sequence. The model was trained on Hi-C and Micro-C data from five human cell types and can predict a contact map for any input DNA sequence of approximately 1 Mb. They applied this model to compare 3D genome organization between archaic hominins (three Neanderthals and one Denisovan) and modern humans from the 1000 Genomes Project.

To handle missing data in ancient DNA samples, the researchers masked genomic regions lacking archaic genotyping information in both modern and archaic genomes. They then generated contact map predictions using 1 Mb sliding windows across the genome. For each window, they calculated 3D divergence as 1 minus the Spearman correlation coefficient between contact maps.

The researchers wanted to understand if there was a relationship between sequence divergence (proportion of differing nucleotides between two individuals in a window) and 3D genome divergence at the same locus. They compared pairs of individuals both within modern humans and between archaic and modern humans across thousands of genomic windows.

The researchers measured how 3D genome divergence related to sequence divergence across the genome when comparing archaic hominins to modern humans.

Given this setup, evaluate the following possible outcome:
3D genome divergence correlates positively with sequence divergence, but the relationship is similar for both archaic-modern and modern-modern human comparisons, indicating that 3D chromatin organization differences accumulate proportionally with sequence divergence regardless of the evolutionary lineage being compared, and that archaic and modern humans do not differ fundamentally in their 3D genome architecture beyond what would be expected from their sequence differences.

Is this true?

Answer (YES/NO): NO